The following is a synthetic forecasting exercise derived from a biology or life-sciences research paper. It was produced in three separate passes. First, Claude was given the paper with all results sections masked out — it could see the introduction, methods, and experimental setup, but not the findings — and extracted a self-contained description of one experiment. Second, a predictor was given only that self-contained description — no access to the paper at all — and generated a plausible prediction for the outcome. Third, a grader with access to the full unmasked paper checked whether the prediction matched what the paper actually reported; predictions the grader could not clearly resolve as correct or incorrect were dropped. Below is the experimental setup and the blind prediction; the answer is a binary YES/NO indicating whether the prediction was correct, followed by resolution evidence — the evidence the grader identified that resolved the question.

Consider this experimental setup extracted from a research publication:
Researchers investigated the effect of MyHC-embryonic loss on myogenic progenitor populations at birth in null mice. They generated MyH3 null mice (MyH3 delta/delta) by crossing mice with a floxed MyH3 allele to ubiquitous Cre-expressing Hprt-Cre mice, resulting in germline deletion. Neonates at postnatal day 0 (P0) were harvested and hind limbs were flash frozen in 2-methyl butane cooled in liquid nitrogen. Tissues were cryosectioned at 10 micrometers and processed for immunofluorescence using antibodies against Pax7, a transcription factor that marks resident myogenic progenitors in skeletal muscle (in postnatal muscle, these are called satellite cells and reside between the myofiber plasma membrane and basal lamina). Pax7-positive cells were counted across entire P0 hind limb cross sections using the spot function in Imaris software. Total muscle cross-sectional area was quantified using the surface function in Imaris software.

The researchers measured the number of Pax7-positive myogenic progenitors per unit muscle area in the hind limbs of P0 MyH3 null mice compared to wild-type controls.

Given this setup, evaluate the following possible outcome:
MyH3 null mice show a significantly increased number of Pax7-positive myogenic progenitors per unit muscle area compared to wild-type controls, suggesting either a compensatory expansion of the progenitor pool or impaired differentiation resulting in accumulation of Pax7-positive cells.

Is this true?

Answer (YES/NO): NO